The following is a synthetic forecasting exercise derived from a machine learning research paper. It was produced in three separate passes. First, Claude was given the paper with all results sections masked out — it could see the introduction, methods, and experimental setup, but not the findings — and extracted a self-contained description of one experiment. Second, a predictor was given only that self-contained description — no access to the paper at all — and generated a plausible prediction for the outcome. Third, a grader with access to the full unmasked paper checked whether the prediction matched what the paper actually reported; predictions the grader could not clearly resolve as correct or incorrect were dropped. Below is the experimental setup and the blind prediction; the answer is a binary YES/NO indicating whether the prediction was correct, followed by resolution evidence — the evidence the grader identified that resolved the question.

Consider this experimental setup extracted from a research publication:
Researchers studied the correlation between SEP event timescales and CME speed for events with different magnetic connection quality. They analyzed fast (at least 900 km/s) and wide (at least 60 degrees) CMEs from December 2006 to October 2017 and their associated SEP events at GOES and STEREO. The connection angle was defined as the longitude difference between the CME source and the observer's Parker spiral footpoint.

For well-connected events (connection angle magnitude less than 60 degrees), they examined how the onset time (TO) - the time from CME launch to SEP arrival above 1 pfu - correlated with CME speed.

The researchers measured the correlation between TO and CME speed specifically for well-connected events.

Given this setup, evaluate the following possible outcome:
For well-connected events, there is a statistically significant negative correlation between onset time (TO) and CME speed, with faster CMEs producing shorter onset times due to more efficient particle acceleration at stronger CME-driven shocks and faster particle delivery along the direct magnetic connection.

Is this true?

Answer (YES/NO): NO